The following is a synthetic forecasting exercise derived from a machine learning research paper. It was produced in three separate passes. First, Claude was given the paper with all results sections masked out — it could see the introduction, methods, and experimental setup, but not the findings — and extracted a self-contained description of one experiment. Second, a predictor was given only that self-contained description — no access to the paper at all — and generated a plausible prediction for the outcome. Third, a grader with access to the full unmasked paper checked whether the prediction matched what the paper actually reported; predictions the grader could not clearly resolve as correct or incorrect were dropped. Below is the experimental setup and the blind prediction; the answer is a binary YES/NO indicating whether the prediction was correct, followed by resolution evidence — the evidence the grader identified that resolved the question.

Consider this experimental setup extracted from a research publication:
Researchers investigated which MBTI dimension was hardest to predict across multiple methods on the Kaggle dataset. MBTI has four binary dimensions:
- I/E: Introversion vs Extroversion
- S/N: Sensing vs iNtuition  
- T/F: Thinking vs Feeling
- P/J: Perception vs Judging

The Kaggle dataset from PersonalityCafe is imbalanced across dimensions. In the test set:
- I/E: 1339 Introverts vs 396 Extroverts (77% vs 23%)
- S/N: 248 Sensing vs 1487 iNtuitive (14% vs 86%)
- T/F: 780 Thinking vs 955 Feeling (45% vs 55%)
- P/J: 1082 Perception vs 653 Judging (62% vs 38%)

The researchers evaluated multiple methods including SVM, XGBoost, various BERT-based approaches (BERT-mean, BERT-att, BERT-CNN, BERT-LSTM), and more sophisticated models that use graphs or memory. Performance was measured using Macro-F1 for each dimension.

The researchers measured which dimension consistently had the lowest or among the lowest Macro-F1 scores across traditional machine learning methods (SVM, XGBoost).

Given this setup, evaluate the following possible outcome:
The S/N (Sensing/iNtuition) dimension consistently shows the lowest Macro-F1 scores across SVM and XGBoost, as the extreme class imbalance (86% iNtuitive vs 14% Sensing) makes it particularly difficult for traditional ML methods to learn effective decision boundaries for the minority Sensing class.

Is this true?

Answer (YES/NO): YES